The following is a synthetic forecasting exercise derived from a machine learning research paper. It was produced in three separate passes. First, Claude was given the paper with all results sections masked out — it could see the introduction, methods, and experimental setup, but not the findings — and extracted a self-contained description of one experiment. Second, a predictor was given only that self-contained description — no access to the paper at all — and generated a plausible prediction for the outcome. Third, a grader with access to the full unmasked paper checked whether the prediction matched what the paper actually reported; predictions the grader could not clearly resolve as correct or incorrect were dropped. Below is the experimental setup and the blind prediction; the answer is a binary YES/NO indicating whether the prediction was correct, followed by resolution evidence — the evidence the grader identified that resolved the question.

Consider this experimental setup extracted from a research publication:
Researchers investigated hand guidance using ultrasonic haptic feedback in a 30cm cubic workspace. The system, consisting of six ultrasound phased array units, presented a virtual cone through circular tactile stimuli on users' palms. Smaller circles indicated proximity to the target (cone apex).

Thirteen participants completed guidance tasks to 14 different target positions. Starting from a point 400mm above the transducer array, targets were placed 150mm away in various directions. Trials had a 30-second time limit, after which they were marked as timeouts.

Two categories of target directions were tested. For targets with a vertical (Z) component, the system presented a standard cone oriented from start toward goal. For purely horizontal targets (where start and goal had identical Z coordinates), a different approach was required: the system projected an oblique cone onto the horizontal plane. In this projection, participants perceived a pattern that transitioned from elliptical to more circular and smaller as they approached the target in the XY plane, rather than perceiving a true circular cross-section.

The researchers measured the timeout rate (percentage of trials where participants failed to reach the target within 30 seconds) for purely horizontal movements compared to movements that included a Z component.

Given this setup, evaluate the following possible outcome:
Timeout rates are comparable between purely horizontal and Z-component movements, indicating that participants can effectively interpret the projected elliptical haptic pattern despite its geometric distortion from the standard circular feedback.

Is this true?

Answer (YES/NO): NO